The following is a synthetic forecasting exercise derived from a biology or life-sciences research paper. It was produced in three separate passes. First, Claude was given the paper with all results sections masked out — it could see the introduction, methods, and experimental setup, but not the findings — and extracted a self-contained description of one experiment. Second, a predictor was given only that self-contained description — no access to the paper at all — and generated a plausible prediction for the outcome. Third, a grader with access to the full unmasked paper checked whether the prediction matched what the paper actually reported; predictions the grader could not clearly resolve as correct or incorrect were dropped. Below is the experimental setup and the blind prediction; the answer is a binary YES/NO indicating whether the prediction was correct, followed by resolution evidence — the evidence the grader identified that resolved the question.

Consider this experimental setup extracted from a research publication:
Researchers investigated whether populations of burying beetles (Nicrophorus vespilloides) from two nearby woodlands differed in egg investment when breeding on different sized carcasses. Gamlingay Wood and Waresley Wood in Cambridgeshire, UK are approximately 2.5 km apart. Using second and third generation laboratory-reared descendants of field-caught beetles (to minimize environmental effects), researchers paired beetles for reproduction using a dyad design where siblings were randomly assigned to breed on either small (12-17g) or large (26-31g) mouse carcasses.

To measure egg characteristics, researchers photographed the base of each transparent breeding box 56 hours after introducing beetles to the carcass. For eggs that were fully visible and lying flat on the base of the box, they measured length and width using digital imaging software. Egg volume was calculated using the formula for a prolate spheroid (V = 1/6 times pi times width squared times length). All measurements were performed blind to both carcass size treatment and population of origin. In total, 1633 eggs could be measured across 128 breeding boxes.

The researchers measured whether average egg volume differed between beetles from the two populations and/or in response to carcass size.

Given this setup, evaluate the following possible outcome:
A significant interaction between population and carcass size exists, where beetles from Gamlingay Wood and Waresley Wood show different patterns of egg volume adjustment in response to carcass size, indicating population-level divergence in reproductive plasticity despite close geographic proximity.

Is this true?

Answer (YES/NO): NO